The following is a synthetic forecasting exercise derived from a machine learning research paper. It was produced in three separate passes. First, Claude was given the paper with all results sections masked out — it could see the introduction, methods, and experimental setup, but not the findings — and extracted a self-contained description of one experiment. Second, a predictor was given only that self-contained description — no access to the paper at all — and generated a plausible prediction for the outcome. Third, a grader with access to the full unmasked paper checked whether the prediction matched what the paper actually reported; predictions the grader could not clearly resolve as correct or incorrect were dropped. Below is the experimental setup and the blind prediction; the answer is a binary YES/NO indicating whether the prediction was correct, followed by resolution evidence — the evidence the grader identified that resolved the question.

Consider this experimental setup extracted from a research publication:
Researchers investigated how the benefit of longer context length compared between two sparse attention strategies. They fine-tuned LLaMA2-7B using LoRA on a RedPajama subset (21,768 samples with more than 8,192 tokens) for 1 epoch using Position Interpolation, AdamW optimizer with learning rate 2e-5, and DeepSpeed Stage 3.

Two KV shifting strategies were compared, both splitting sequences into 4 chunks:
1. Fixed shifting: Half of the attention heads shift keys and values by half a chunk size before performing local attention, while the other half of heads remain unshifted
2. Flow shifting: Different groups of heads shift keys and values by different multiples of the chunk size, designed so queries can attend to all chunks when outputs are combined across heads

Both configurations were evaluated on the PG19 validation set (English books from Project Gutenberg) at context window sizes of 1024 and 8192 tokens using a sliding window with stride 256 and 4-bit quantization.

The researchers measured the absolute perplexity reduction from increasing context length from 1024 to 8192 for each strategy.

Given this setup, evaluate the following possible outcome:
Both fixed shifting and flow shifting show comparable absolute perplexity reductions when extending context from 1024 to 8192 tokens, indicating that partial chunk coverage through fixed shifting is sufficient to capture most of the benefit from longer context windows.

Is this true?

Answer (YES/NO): YES